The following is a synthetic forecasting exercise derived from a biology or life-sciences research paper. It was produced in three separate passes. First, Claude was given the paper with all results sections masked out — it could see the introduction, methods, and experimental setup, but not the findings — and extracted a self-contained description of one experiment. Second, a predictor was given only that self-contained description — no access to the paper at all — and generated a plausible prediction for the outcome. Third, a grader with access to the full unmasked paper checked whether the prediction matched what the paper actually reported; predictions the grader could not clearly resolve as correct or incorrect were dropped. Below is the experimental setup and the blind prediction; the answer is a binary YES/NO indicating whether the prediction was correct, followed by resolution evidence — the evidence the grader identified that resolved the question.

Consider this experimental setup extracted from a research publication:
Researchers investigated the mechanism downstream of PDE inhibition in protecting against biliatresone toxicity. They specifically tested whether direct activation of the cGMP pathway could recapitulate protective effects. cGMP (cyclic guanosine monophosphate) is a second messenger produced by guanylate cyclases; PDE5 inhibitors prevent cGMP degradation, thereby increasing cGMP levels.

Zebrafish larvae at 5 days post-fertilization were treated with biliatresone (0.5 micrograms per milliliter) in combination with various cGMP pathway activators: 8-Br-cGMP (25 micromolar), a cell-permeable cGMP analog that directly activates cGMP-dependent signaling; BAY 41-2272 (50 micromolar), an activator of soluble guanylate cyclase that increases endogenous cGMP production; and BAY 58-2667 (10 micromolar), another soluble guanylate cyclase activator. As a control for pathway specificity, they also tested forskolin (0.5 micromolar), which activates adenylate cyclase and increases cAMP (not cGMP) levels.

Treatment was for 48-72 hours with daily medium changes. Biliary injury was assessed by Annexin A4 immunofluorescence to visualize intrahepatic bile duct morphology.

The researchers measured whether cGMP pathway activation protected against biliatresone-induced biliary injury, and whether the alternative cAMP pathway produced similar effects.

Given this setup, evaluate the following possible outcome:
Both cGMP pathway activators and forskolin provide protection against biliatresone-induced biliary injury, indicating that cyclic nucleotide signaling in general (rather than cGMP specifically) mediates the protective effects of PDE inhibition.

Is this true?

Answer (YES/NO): NO